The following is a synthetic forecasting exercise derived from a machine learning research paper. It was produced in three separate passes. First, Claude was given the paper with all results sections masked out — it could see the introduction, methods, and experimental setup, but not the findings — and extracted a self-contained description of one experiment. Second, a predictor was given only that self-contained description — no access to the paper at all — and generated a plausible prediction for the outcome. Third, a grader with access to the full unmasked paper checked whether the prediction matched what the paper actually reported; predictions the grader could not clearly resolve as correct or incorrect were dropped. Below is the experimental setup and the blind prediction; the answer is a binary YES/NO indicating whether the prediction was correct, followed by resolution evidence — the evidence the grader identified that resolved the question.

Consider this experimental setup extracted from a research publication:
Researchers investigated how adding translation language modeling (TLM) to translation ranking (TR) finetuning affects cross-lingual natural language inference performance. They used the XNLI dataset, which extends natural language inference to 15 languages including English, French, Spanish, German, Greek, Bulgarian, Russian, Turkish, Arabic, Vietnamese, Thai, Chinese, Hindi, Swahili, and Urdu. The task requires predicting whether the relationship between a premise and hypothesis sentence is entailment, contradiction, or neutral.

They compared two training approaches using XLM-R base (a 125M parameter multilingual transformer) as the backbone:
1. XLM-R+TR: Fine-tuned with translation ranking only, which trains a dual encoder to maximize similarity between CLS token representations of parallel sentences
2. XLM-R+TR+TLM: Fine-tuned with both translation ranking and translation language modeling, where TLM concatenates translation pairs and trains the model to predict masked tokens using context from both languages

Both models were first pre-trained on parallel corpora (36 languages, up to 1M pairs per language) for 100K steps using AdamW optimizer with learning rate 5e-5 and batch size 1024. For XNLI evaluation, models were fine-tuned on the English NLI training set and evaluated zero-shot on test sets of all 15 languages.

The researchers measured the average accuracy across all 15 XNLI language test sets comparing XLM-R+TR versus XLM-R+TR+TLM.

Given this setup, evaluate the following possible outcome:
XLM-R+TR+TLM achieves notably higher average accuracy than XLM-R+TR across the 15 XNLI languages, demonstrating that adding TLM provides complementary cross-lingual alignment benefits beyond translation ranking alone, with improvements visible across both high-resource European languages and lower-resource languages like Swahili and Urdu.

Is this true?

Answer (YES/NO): NO